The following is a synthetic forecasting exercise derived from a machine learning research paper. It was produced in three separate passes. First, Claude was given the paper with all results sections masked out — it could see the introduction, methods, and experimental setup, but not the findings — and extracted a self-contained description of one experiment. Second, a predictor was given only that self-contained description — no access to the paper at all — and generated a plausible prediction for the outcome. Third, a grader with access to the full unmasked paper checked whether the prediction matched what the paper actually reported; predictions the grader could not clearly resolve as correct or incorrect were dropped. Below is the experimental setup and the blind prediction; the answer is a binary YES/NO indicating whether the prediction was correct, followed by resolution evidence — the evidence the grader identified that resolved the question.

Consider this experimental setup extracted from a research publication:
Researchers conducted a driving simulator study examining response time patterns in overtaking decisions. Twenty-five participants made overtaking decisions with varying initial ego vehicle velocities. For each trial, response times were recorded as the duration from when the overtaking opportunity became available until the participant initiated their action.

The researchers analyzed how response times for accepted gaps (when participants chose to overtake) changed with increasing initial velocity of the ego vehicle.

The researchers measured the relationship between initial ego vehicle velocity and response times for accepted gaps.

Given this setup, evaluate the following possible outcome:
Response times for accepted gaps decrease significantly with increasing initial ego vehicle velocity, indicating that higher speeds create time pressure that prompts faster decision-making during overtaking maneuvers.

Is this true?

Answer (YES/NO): YES